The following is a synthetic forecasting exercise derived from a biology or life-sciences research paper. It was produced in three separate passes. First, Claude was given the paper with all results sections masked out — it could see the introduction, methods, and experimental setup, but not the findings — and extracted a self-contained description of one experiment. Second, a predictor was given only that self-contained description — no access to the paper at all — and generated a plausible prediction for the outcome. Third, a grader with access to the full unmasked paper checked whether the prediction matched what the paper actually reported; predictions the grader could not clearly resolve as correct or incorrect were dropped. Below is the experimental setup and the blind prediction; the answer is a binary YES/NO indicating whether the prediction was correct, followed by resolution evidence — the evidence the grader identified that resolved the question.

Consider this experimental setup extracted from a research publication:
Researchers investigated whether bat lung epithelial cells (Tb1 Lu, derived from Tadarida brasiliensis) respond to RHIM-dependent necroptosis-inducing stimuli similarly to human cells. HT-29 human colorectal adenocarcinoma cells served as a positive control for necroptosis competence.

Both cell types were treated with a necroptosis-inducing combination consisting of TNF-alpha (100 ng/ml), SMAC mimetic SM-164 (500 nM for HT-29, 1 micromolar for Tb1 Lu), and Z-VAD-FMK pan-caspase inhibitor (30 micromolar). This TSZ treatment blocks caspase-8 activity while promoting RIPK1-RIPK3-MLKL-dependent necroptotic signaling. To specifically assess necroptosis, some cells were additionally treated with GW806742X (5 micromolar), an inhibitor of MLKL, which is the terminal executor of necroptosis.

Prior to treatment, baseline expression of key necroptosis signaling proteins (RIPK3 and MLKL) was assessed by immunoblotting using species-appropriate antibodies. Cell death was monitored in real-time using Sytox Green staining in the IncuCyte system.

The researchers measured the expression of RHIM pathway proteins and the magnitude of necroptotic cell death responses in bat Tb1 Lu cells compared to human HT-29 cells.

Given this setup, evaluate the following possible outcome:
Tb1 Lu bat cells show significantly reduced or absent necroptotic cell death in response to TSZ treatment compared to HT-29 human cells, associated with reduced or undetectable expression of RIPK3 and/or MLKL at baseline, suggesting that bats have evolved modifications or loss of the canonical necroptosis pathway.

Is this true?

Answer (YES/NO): NO